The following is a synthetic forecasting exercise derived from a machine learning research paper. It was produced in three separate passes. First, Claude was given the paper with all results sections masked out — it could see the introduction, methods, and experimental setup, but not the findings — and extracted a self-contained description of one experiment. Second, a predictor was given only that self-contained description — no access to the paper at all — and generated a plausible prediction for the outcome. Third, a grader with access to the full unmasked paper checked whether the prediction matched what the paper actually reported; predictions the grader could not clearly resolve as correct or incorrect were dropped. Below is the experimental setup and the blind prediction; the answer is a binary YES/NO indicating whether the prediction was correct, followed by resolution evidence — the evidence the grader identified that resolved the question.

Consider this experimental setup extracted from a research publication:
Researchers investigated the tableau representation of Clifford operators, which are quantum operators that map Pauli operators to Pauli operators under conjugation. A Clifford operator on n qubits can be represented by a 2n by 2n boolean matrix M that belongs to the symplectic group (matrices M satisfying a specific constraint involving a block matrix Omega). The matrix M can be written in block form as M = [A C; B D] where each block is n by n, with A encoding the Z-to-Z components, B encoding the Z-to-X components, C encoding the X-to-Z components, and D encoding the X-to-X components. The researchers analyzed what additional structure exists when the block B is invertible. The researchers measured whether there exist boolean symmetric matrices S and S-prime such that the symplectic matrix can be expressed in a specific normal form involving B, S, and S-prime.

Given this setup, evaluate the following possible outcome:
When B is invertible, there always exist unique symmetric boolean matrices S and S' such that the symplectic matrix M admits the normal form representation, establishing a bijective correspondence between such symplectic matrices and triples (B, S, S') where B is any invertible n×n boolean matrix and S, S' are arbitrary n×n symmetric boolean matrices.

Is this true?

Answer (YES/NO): NO